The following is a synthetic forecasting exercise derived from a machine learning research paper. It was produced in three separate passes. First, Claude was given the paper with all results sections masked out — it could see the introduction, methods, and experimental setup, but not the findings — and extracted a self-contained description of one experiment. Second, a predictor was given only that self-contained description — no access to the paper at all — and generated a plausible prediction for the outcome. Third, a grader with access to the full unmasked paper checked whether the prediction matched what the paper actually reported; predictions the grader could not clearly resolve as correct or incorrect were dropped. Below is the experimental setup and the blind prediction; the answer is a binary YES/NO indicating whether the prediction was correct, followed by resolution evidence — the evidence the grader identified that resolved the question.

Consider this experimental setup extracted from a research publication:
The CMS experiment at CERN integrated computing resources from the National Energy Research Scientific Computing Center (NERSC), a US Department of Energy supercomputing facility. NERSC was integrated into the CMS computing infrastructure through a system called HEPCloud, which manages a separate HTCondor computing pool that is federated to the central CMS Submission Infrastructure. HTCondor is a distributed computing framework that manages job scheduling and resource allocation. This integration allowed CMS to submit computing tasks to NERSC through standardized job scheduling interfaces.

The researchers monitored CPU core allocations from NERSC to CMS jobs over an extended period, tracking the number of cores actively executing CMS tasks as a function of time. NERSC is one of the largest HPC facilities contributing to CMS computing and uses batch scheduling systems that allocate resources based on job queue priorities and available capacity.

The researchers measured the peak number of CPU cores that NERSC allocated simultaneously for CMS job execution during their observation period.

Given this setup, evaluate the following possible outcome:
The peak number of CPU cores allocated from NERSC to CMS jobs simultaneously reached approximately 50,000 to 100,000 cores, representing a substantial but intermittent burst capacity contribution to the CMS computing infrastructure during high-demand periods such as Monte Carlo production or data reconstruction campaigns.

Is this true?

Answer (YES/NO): YES